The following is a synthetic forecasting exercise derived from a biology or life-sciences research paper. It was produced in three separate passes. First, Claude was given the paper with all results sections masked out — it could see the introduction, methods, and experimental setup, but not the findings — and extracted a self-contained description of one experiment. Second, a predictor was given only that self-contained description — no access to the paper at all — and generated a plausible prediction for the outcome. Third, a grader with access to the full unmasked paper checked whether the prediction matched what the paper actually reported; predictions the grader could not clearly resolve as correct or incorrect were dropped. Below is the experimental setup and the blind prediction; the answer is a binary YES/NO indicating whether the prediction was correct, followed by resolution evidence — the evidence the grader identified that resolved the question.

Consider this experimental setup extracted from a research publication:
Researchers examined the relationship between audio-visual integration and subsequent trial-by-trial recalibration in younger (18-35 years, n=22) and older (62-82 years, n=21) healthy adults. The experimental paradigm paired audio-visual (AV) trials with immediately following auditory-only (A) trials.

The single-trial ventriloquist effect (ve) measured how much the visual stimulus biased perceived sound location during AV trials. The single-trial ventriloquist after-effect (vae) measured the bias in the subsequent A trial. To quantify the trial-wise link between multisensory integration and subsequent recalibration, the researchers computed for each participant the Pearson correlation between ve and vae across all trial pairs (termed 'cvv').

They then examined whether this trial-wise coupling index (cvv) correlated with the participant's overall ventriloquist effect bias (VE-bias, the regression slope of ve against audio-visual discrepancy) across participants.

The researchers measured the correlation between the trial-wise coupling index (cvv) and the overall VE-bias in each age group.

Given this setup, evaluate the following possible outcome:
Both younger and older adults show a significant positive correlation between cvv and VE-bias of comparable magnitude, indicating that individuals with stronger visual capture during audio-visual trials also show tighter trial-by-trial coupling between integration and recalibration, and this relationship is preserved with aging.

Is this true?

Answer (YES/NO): NO